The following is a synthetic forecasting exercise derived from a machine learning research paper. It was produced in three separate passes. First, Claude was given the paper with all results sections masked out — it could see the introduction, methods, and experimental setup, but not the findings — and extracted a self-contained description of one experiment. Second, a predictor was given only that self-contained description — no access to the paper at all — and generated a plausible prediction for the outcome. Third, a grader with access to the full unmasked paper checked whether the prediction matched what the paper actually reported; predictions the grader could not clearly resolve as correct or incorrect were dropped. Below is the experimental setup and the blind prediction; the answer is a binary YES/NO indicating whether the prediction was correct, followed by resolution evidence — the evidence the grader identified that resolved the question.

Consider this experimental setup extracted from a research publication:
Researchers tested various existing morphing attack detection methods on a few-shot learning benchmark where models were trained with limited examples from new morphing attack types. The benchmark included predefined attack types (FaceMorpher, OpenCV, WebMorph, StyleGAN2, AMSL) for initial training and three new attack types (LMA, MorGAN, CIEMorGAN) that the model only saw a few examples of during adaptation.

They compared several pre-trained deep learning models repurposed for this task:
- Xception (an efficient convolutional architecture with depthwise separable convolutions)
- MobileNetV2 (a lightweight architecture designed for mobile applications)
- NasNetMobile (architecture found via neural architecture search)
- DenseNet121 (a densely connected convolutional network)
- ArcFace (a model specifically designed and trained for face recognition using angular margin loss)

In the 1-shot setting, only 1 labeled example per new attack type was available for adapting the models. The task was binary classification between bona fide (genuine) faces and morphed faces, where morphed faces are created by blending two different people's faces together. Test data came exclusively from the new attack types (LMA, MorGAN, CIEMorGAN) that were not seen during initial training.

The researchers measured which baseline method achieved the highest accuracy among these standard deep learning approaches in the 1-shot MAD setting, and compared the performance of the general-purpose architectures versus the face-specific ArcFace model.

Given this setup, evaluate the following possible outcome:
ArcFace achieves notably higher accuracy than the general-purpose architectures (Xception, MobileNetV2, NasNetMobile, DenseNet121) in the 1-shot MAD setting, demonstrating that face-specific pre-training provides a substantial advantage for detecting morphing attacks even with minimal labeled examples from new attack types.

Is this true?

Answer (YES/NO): NO